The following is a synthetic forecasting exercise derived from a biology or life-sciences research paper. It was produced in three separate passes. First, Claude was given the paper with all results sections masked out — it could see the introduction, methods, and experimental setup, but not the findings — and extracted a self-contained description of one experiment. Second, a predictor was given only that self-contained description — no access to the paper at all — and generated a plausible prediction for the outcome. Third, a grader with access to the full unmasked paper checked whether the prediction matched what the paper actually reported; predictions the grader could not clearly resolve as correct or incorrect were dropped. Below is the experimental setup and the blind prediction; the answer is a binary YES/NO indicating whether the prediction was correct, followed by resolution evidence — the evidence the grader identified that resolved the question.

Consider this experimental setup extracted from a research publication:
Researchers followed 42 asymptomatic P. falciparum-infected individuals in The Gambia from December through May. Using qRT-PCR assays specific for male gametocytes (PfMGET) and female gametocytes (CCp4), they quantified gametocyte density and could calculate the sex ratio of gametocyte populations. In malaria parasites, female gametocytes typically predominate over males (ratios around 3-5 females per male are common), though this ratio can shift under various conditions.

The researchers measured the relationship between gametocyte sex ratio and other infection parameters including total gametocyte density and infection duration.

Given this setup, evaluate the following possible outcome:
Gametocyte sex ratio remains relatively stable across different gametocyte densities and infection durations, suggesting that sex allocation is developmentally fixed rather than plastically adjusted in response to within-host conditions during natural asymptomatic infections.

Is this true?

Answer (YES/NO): YES